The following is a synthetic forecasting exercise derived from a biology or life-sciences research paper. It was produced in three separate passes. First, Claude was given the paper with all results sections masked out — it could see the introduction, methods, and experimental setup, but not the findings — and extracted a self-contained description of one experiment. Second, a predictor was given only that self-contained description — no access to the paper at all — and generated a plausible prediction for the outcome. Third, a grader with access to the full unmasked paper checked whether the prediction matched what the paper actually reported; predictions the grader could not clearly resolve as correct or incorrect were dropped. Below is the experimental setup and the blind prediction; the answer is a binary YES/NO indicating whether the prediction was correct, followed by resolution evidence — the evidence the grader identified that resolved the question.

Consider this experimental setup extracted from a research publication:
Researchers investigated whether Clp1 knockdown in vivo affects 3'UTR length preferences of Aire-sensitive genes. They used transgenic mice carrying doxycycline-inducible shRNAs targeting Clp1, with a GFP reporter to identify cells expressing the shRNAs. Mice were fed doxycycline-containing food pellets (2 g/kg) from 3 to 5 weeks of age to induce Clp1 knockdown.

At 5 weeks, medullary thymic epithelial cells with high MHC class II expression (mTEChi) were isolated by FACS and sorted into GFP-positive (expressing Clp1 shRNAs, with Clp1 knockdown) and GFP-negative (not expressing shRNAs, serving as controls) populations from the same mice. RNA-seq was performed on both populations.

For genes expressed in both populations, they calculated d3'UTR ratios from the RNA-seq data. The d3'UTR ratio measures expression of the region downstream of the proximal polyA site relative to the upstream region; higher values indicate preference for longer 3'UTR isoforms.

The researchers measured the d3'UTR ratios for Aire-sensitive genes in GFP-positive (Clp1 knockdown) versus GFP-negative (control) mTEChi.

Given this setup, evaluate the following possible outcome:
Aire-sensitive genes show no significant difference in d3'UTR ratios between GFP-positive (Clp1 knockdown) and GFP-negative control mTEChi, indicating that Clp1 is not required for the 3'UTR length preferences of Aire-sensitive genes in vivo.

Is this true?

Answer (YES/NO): NO